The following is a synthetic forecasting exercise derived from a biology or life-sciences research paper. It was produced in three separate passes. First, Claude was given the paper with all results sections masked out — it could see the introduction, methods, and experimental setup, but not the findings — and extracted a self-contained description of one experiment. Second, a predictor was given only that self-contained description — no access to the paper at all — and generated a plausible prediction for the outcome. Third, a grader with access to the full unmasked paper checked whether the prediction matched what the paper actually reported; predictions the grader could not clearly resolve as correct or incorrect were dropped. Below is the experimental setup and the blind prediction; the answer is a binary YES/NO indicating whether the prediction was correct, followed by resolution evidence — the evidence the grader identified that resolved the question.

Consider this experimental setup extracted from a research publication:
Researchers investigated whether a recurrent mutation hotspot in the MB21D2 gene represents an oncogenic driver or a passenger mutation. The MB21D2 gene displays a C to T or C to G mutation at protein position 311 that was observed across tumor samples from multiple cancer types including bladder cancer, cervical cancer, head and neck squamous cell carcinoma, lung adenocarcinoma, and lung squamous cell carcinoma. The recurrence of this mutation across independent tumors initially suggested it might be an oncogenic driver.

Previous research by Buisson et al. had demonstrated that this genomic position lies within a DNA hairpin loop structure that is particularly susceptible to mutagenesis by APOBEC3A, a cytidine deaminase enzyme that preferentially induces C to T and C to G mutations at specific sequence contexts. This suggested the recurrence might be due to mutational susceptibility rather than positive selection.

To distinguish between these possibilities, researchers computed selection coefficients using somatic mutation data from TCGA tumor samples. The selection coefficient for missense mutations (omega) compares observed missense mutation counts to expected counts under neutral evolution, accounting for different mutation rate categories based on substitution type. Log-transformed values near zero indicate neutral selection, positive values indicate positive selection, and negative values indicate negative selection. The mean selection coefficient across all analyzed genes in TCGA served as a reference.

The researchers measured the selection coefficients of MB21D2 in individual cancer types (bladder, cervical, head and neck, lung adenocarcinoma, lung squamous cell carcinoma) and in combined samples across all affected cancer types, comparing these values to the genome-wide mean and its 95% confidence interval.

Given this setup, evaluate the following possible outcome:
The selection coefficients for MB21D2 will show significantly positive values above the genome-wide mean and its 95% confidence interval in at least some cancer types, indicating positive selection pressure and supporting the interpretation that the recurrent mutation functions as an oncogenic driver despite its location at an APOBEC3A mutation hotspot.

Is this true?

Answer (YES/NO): NO